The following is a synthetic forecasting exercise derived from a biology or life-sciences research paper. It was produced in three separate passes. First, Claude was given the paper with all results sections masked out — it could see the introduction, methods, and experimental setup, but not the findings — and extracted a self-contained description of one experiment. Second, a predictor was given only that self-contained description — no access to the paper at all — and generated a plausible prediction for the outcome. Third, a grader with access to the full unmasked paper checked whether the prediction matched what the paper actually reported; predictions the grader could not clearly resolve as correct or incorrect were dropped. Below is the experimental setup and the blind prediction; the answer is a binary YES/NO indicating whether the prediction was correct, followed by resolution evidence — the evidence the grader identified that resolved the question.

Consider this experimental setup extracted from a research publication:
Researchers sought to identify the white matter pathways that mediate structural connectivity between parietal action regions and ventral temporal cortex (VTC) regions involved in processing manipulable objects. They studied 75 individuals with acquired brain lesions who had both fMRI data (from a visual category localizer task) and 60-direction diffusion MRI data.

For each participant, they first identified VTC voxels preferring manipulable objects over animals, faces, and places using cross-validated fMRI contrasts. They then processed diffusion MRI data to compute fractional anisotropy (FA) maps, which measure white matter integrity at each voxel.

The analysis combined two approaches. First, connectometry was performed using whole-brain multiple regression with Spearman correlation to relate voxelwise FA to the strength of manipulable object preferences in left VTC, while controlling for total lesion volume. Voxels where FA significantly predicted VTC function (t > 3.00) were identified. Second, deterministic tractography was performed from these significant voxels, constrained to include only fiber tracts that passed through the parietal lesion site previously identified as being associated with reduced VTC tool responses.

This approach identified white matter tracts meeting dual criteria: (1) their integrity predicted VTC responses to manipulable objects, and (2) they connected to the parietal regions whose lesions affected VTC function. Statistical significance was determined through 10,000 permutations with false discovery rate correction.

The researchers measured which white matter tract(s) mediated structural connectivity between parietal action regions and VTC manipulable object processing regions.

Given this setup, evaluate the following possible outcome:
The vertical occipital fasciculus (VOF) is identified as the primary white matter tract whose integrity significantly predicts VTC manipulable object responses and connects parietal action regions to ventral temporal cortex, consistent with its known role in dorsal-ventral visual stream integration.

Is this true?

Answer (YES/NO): NO